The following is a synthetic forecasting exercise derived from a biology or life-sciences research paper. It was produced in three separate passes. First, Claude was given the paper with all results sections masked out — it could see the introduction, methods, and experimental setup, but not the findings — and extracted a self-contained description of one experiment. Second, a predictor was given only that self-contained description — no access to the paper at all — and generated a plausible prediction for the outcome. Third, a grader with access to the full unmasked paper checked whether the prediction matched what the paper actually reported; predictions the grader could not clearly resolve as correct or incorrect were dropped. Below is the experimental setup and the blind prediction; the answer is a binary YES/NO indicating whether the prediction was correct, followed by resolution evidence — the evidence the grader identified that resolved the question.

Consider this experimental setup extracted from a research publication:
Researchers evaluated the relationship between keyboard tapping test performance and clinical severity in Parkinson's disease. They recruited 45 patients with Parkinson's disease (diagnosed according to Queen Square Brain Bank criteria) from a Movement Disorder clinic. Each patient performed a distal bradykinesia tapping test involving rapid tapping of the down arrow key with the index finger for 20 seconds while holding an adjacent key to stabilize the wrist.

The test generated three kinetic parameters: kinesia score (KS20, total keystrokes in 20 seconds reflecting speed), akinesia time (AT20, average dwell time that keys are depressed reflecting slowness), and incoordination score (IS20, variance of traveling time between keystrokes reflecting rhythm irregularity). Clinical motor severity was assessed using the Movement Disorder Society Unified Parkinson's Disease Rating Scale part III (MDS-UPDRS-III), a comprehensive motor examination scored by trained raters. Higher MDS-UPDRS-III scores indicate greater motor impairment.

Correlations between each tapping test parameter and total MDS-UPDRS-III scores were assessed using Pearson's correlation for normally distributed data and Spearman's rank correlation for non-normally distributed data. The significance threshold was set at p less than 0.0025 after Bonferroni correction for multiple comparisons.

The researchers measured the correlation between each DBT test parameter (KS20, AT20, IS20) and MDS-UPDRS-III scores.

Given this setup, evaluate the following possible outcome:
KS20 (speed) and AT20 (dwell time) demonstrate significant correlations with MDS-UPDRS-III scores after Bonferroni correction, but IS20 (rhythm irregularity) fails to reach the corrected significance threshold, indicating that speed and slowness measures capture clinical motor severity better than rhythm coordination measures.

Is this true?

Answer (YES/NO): YES